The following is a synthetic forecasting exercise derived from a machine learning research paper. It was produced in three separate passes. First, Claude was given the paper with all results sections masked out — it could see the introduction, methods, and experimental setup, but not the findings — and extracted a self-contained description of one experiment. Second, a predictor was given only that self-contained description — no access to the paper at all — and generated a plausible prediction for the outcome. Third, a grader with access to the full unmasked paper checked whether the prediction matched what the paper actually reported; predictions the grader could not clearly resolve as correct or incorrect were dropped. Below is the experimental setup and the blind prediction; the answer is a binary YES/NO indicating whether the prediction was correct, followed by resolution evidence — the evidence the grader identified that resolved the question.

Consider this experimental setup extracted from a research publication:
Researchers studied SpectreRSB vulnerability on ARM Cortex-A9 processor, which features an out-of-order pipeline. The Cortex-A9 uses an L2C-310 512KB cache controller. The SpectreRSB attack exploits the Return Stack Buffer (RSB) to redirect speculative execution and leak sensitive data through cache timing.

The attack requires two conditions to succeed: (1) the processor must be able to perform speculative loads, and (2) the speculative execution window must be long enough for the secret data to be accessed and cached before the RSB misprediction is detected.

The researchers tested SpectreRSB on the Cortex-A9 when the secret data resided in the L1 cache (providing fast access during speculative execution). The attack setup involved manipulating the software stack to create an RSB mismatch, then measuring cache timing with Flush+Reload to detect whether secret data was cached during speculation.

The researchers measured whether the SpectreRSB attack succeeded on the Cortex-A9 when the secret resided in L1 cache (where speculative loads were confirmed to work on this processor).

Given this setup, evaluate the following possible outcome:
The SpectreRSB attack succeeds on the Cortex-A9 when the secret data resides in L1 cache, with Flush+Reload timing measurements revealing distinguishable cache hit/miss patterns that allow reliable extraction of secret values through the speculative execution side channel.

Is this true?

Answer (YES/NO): NO